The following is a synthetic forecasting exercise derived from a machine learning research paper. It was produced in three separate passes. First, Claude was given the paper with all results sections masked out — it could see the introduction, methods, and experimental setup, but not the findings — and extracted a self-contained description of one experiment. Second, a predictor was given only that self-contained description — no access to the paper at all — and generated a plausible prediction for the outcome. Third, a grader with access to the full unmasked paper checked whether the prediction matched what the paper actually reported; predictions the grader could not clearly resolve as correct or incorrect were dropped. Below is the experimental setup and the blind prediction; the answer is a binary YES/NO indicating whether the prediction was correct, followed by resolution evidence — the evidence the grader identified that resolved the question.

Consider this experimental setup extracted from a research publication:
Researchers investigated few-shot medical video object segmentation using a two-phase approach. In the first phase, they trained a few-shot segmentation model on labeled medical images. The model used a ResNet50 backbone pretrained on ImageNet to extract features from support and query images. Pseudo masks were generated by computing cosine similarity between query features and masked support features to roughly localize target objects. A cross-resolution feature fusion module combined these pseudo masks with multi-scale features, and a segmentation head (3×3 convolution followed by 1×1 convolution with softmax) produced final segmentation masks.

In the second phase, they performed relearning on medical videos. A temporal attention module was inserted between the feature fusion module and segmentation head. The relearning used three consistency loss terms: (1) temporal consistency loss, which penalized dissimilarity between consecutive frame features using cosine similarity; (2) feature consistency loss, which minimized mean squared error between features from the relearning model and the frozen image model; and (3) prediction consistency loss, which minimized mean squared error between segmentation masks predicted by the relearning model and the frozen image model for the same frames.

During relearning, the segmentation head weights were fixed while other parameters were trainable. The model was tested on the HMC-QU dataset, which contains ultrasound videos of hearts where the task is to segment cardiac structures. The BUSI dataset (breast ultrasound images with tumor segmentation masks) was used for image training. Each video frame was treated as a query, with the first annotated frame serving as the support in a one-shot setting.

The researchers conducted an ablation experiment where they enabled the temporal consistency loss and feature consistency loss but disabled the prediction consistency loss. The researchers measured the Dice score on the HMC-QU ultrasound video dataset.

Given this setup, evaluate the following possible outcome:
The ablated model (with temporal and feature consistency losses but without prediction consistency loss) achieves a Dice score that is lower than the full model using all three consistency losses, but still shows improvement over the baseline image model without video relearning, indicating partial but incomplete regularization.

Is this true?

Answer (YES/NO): NO